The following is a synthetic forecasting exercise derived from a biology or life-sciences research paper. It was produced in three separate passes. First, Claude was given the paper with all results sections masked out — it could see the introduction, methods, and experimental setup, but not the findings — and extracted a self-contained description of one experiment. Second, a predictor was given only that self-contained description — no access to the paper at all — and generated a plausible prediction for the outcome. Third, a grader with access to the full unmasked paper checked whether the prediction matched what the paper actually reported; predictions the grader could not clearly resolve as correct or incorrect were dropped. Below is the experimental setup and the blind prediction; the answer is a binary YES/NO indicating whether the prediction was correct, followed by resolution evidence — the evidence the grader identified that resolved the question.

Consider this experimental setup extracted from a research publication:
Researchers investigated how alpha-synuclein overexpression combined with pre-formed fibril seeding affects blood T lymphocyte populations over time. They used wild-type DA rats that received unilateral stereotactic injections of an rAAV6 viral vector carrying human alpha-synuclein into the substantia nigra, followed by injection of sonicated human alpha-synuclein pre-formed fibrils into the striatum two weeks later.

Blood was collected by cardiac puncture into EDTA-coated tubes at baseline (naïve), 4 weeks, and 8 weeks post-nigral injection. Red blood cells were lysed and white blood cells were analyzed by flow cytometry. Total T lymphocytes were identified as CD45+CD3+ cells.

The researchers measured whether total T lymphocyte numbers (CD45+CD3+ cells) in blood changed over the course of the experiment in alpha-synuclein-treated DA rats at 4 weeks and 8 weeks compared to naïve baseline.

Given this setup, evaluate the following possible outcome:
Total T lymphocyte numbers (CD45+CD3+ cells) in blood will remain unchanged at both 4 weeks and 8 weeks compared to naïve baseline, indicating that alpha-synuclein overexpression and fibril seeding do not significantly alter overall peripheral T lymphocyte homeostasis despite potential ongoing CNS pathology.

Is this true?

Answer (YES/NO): YES